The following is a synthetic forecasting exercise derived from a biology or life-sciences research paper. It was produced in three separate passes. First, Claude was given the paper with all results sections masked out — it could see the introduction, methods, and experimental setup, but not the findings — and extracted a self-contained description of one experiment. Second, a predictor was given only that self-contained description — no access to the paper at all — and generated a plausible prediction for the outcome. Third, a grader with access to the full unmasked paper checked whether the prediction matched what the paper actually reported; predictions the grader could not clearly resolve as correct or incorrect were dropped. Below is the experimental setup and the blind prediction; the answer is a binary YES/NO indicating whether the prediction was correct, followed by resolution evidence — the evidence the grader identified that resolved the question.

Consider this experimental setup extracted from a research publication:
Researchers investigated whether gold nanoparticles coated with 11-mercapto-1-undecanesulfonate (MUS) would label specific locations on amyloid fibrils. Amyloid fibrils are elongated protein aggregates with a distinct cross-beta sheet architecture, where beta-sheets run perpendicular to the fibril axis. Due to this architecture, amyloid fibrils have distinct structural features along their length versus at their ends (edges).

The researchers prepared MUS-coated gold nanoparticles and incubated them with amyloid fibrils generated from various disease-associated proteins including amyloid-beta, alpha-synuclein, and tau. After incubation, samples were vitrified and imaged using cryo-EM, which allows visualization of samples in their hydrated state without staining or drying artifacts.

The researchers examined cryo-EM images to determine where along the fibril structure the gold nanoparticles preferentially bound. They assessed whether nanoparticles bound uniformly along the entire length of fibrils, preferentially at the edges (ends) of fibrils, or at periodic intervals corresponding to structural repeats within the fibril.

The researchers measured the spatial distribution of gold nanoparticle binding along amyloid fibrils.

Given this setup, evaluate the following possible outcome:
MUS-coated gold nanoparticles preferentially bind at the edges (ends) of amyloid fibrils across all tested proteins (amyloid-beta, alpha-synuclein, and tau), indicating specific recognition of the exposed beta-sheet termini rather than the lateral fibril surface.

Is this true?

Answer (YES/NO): NO